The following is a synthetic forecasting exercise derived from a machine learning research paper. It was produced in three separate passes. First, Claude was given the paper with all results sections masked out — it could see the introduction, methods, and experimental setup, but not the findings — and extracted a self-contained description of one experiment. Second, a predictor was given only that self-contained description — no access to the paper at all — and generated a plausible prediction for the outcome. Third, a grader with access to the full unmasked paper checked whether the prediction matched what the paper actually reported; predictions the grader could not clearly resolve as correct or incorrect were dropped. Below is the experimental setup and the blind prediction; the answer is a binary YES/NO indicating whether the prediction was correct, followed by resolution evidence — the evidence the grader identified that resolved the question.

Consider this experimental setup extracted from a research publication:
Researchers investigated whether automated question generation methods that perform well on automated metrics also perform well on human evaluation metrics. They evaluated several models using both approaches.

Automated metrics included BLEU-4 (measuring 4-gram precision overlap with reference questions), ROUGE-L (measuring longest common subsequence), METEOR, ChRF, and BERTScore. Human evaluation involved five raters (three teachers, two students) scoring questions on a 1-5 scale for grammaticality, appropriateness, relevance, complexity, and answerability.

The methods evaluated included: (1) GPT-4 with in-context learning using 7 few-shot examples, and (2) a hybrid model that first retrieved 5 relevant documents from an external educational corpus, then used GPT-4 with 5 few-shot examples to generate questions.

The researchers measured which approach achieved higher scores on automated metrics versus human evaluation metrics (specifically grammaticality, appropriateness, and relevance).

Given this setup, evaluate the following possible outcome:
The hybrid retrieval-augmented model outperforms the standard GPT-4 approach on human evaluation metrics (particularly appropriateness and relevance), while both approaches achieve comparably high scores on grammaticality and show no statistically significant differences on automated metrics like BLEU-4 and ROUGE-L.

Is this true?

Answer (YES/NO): NO